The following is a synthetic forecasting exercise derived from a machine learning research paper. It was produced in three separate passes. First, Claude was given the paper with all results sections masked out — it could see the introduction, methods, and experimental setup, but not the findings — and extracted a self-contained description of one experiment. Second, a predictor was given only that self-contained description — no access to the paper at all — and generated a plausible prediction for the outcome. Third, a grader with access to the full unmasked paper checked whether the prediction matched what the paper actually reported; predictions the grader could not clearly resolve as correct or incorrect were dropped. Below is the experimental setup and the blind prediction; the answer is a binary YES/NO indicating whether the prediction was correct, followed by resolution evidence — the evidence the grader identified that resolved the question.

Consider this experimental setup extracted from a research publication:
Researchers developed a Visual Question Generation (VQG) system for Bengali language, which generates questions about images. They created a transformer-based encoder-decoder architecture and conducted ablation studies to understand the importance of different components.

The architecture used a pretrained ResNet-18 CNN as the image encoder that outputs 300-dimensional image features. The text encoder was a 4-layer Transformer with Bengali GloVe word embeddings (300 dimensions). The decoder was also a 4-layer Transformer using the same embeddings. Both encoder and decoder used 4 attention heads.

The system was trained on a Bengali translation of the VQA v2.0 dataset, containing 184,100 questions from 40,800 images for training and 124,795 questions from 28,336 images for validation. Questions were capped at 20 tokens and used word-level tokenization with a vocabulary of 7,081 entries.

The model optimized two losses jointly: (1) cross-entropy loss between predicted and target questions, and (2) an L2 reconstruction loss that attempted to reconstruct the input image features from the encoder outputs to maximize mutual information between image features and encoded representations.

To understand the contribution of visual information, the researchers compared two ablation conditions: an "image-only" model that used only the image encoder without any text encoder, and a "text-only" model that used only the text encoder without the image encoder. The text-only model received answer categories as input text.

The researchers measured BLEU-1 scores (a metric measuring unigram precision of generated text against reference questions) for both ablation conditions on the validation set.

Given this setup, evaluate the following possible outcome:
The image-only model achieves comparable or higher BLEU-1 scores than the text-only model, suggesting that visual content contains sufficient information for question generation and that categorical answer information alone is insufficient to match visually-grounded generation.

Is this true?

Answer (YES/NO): YES